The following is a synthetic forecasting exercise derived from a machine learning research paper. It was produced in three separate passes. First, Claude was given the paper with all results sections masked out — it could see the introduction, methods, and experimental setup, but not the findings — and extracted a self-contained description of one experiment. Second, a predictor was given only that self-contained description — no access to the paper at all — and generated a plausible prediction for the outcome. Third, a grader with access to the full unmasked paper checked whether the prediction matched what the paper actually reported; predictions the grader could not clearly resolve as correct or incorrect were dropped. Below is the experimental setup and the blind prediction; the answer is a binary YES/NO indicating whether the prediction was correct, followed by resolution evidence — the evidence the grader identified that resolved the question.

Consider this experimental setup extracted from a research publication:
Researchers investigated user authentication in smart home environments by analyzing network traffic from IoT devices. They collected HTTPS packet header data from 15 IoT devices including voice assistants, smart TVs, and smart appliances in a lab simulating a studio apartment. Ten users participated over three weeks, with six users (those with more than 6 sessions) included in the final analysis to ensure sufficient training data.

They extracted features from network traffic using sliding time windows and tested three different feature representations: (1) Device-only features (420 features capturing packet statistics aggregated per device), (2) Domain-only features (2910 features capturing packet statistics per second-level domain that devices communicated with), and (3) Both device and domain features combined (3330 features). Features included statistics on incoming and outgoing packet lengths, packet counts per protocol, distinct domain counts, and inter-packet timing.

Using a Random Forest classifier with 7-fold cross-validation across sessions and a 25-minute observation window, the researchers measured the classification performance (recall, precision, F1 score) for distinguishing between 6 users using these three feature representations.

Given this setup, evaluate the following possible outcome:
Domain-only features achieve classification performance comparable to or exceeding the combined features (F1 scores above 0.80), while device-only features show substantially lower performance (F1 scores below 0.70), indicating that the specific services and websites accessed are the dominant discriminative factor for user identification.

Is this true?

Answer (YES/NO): NO